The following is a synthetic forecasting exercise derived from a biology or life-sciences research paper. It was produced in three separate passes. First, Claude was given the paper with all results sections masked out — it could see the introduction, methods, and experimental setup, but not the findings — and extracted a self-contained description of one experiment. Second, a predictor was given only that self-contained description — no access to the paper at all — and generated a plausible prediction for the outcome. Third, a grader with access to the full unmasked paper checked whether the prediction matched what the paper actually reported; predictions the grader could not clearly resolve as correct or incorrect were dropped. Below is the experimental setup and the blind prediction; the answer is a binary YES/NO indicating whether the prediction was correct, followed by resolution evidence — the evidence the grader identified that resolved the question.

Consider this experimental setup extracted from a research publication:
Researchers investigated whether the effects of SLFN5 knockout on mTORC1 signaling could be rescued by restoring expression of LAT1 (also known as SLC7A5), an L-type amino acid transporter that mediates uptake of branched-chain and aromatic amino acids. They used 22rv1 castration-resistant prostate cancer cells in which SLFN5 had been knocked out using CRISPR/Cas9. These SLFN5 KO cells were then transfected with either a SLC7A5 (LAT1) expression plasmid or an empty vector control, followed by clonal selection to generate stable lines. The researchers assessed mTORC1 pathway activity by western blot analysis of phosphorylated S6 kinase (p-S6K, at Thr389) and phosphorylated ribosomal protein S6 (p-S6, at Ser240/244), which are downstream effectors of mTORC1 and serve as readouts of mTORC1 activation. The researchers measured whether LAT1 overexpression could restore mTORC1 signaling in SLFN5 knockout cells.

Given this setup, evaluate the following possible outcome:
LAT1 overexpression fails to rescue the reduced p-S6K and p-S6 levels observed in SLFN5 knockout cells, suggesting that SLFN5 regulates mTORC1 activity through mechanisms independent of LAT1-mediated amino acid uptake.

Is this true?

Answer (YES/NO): NO